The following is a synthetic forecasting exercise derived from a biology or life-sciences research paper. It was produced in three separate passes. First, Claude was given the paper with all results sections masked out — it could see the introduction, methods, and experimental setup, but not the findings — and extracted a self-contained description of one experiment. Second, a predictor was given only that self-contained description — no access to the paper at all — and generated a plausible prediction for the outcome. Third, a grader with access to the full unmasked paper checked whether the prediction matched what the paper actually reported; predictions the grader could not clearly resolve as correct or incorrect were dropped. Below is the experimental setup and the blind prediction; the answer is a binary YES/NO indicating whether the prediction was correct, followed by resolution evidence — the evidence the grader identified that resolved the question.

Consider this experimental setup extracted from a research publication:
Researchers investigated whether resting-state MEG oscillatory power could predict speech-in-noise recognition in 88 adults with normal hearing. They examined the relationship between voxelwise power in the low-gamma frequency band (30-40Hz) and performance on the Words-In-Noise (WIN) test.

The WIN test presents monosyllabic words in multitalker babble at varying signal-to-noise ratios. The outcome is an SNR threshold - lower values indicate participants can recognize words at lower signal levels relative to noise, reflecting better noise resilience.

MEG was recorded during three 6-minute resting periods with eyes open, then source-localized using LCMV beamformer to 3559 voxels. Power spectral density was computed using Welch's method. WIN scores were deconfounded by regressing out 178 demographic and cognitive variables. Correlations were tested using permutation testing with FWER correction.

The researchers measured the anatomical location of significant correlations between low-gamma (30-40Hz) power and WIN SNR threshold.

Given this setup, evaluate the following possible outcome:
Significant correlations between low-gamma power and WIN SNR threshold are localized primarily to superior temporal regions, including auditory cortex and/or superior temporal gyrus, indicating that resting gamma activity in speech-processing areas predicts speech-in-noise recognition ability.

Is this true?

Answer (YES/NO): YES